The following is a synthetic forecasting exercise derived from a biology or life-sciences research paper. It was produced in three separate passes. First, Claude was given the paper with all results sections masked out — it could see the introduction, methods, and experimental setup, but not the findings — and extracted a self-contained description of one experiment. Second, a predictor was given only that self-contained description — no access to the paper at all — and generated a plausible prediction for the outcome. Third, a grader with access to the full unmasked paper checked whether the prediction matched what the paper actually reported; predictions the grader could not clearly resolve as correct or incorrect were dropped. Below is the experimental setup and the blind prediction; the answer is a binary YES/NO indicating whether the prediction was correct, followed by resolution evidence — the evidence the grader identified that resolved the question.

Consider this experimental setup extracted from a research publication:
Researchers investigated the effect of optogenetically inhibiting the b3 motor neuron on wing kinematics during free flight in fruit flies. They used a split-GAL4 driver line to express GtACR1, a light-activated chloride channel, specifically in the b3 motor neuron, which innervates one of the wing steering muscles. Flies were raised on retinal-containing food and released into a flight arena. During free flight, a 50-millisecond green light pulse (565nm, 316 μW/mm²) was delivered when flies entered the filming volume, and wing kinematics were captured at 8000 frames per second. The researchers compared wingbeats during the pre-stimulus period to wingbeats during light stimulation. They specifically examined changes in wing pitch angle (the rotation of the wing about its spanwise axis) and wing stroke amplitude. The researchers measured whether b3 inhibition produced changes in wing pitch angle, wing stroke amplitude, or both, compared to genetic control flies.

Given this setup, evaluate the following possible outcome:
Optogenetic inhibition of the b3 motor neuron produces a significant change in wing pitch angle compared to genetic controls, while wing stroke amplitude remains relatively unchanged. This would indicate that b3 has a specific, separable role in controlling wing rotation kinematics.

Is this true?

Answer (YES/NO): NO